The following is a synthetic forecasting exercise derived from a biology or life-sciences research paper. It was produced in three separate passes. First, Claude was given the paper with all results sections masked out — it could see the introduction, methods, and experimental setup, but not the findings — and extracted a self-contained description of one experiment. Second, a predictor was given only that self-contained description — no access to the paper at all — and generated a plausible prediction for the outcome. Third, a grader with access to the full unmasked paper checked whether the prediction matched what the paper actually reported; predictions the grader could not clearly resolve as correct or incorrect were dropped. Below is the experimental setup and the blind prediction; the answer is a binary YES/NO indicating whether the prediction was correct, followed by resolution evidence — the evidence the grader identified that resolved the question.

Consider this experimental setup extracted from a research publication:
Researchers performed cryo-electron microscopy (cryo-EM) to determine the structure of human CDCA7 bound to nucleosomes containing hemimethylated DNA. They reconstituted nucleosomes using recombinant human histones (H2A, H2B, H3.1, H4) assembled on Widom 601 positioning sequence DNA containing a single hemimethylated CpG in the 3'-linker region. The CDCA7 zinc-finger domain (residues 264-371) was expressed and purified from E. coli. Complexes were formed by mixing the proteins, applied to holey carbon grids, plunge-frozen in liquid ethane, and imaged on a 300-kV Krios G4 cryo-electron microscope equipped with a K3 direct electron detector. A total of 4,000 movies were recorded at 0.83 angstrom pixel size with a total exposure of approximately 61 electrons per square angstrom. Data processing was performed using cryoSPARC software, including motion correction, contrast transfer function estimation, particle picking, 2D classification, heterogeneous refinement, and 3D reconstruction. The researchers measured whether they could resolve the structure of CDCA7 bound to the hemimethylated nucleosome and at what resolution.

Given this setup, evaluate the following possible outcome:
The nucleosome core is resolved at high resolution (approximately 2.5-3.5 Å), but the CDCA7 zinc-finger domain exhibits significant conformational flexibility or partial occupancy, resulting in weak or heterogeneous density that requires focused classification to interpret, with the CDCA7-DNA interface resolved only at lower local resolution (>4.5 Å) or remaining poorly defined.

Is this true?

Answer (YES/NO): YES